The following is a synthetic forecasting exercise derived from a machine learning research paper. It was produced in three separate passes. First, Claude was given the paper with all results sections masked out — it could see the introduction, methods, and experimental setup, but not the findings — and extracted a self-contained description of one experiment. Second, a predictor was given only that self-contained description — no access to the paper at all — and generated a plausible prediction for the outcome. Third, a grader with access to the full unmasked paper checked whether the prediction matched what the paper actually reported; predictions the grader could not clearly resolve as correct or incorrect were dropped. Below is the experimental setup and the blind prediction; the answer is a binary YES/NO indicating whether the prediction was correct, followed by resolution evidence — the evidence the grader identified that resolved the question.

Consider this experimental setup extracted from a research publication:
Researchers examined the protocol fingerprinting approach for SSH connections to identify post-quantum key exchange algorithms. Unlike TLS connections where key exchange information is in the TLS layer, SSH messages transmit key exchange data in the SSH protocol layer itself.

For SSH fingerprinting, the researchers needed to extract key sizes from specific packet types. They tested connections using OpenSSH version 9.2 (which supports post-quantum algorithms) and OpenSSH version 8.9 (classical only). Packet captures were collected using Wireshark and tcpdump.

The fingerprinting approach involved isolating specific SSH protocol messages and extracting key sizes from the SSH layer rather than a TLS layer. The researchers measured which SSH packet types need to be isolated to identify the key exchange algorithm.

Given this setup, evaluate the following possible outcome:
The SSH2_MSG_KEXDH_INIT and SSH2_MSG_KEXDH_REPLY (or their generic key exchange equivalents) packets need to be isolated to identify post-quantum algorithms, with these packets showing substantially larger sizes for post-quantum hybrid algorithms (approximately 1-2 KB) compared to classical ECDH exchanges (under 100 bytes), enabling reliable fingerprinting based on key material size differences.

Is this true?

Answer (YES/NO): NO